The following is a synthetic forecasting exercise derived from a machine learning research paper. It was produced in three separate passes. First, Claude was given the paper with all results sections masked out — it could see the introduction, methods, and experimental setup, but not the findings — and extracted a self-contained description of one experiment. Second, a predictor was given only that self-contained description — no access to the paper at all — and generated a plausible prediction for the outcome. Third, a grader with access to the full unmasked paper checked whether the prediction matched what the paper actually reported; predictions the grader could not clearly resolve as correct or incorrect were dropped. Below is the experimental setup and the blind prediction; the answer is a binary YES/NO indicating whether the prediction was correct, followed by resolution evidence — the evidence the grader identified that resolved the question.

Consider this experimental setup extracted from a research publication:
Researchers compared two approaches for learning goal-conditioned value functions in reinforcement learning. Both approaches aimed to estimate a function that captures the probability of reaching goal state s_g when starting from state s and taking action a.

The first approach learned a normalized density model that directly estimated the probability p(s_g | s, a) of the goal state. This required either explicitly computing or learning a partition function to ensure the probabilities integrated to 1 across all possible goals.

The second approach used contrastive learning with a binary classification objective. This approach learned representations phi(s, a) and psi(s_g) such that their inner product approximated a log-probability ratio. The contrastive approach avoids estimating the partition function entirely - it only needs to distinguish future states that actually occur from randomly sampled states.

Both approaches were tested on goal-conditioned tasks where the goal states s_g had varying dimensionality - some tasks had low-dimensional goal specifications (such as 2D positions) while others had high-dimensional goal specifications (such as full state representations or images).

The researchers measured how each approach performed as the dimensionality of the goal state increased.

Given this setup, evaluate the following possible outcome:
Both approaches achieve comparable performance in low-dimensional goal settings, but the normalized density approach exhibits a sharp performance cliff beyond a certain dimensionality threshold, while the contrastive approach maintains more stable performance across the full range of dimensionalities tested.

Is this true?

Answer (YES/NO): NO